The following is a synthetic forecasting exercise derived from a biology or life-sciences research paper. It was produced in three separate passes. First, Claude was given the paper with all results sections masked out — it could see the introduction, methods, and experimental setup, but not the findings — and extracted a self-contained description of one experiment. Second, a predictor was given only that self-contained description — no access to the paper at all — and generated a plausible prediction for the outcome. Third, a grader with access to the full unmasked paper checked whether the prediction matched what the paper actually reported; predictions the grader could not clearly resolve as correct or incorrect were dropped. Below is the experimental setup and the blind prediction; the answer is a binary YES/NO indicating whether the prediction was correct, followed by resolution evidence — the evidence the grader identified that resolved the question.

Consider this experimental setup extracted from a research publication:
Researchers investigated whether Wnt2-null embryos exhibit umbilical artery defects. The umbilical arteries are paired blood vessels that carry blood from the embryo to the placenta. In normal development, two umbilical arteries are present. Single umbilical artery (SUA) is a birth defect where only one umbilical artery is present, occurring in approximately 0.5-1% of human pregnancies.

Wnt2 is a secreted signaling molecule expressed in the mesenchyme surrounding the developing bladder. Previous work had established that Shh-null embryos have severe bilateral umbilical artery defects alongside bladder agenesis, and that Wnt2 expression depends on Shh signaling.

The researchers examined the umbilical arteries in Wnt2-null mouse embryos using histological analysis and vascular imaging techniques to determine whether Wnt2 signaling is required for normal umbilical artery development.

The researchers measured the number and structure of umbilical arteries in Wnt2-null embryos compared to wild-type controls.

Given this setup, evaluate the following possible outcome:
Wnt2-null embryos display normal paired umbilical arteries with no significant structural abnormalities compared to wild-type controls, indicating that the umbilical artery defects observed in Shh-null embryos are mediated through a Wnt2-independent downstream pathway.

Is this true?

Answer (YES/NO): NO